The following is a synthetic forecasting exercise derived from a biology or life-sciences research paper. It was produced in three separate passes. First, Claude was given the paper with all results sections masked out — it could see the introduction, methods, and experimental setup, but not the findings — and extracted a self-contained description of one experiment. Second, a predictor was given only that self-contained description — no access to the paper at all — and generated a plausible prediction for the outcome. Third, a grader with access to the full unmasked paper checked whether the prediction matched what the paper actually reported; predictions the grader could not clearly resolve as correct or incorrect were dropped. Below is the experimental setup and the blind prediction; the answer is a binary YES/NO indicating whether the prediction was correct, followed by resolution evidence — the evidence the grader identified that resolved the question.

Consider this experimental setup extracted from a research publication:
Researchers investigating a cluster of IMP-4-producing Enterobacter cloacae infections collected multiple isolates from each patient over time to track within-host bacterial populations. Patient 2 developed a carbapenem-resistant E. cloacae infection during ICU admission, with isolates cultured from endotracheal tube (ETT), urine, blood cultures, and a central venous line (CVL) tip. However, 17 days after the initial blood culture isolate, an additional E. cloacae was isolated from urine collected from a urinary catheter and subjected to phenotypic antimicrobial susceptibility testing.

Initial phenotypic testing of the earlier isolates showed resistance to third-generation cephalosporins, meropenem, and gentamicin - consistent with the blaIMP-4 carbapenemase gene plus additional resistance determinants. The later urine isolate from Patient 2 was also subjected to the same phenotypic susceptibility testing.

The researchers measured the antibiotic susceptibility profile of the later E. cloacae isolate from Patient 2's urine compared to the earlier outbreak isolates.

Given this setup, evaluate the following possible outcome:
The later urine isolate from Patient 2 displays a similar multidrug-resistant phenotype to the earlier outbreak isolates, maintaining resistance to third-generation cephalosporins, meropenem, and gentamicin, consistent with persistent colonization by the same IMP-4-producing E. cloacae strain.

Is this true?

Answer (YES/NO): NO